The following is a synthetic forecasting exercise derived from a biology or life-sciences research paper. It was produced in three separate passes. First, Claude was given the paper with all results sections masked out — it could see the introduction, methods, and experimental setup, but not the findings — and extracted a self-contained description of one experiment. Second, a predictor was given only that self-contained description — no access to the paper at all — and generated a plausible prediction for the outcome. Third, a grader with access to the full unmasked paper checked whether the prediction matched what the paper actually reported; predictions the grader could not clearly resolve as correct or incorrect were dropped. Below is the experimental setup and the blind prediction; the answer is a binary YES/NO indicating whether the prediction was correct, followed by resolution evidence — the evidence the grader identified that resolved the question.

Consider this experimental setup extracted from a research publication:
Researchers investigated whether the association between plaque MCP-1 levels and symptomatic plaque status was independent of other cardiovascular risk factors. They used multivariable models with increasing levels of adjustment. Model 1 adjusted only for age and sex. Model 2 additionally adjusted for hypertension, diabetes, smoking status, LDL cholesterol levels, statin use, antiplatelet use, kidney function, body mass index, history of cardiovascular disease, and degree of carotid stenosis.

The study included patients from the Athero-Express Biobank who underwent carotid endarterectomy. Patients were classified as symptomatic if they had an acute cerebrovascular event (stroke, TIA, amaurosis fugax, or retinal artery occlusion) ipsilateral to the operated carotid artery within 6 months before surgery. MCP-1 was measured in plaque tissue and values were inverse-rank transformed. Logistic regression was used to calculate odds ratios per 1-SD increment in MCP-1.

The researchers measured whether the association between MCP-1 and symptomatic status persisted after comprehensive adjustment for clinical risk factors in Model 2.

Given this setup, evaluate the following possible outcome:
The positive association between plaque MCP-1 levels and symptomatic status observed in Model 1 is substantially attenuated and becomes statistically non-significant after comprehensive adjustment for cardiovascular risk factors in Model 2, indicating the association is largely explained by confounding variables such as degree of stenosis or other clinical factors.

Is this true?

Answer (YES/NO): NO